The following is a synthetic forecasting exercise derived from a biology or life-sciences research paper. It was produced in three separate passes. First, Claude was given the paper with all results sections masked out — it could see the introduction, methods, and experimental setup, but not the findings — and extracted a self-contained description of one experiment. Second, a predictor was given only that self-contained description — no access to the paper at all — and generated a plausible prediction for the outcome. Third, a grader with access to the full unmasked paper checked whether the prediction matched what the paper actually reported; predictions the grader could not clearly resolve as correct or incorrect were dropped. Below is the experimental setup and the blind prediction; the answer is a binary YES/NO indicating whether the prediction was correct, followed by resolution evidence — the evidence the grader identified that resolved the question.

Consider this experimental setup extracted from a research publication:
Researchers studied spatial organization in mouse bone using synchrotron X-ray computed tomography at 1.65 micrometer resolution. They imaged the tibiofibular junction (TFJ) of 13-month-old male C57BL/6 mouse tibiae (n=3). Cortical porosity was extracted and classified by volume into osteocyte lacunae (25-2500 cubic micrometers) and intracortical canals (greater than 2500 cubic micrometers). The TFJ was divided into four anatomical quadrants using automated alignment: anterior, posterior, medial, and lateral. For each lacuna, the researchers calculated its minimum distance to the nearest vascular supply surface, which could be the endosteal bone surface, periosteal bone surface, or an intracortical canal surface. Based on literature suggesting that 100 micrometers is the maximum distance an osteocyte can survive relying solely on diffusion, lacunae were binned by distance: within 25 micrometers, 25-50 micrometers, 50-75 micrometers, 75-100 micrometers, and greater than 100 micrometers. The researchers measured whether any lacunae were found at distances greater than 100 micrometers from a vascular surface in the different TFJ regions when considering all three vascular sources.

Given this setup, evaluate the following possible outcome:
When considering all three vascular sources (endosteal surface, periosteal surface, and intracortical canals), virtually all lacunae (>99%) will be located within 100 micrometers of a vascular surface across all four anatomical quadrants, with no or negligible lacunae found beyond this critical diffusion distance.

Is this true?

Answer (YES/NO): NO